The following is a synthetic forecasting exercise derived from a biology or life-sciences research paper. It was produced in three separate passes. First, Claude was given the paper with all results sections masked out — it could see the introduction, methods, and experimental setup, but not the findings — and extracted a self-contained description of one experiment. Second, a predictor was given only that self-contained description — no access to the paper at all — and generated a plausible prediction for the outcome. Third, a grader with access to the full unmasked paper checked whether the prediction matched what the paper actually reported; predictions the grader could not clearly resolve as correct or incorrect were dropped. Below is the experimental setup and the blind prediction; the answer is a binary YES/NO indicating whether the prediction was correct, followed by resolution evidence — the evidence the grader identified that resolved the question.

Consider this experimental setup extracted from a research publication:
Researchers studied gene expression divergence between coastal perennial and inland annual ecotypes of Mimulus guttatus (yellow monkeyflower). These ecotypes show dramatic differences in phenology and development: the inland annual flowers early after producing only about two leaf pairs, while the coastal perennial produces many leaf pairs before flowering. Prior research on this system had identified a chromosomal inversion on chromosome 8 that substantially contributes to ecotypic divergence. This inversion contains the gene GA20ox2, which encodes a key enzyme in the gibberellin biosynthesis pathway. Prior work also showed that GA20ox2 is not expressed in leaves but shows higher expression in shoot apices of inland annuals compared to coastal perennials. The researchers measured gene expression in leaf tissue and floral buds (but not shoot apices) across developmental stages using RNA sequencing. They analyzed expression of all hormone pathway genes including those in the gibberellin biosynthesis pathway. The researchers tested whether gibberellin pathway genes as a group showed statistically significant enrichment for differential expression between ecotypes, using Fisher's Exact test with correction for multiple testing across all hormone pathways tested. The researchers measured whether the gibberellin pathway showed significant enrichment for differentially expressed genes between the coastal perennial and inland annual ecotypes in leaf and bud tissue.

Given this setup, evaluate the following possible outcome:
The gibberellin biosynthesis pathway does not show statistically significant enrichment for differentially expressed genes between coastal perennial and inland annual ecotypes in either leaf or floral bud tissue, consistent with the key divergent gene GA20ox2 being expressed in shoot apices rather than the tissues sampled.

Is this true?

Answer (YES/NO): YES